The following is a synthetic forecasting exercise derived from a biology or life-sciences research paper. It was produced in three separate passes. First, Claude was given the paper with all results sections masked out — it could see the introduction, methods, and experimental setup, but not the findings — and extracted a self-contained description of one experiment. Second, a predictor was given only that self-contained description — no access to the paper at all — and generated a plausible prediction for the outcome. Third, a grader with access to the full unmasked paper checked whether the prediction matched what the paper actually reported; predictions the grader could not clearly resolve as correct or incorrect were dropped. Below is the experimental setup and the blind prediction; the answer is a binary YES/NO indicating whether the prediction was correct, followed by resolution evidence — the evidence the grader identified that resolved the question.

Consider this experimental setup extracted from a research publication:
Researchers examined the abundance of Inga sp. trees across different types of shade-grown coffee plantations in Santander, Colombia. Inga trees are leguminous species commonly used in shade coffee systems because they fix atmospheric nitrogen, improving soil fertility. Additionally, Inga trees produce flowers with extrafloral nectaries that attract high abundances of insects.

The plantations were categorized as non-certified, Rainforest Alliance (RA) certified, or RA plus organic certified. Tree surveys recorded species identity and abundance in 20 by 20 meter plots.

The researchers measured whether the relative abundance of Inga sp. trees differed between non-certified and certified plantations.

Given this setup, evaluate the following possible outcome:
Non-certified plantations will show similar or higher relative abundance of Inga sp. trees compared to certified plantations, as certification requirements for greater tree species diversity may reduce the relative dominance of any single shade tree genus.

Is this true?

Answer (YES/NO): YES